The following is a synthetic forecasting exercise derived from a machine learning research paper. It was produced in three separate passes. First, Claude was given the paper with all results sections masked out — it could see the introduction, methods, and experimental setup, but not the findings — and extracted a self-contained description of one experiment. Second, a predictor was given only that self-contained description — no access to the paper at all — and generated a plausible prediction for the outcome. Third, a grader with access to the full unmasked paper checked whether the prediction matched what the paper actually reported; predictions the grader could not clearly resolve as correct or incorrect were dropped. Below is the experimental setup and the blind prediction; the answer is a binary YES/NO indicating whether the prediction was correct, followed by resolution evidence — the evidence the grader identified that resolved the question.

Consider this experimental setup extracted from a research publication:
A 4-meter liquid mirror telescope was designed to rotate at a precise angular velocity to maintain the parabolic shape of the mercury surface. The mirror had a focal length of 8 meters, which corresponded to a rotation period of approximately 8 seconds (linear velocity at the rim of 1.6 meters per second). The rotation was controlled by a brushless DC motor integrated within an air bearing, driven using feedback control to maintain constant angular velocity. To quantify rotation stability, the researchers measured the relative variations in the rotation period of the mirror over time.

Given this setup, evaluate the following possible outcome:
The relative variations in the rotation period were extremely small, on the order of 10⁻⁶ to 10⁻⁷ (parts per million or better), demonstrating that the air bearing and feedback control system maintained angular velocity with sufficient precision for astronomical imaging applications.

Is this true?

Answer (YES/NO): YES